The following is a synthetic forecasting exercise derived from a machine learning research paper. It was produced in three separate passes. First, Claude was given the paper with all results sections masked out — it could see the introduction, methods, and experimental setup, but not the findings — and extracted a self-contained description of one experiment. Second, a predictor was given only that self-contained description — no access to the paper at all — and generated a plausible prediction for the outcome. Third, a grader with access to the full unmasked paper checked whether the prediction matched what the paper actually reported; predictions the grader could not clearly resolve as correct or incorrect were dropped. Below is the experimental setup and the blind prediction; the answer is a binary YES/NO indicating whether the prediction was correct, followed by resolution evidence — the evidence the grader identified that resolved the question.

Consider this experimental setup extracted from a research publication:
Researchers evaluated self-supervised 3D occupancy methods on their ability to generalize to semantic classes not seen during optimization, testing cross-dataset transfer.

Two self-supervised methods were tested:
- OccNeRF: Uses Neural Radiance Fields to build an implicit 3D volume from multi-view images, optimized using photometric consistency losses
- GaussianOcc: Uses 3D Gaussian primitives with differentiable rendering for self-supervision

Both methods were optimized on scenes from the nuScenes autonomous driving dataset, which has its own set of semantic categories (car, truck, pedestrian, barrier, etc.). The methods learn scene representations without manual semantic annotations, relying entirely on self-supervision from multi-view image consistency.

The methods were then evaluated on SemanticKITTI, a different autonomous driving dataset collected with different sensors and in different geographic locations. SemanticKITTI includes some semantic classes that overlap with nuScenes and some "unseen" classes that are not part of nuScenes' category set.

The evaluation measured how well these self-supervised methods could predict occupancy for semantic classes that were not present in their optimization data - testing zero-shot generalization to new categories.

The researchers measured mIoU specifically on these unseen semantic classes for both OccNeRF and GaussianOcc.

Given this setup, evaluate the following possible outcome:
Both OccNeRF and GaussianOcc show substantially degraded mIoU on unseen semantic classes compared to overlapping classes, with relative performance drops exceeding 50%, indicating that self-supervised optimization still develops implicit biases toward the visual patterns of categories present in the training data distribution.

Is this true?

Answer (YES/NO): YES